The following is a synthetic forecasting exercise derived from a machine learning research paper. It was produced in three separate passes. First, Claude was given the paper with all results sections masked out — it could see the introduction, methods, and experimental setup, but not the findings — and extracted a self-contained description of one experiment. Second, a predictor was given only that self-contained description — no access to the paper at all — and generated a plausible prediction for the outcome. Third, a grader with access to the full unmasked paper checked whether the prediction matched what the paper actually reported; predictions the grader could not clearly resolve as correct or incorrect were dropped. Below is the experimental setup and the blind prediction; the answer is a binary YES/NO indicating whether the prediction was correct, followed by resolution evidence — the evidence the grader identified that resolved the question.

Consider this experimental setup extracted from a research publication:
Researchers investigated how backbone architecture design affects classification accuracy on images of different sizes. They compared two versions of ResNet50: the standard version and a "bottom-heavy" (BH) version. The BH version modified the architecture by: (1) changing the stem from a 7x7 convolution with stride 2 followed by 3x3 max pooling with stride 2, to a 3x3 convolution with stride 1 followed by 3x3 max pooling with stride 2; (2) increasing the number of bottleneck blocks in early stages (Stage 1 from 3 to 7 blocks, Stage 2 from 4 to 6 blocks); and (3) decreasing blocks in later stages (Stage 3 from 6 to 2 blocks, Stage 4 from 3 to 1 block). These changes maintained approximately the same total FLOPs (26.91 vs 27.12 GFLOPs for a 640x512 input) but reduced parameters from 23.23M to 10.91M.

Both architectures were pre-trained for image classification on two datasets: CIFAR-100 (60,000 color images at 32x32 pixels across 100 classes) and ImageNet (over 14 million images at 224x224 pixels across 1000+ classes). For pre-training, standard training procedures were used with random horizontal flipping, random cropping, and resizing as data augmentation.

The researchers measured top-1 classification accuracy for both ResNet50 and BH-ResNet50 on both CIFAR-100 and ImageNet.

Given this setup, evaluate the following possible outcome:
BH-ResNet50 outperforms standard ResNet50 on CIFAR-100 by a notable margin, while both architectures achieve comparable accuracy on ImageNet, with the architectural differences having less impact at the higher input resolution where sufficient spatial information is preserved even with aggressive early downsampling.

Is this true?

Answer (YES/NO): NO